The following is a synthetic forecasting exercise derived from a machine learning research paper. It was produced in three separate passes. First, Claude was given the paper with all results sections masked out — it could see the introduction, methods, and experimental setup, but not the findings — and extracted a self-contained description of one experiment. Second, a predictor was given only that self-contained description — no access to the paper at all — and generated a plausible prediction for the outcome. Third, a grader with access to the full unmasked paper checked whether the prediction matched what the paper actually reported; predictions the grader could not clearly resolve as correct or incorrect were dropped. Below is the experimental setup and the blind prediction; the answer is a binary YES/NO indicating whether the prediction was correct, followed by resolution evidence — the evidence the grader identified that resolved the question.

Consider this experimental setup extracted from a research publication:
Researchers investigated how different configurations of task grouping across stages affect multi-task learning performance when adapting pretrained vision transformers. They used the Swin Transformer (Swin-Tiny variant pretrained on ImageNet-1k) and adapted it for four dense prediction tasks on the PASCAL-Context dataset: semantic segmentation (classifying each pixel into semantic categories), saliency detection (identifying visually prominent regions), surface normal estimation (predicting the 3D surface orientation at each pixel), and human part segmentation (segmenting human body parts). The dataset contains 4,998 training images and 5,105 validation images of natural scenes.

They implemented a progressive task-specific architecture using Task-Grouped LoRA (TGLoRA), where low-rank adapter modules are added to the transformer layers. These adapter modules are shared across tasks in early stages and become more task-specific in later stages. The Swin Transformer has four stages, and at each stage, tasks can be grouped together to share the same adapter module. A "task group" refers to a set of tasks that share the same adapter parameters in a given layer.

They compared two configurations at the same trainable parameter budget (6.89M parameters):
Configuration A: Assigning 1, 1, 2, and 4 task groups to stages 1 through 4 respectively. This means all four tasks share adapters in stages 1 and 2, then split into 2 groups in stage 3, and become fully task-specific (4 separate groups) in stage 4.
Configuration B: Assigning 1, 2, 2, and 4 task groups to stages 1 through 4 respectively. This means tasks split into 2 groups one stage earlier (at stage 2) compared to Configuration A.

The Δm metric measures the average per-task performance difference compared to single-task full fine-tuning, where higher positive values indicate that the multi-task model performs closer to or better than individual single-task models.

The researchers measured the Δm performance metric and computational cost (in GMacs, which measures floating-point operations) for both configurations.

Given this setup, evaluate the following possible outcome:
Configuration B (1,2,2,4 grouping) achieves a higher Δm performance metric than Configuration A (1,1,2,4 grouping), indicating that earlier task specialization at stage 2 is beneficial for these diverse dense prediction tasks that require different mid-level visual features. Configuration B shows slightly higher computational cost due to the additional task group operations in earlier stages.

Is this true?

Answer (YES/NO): YES